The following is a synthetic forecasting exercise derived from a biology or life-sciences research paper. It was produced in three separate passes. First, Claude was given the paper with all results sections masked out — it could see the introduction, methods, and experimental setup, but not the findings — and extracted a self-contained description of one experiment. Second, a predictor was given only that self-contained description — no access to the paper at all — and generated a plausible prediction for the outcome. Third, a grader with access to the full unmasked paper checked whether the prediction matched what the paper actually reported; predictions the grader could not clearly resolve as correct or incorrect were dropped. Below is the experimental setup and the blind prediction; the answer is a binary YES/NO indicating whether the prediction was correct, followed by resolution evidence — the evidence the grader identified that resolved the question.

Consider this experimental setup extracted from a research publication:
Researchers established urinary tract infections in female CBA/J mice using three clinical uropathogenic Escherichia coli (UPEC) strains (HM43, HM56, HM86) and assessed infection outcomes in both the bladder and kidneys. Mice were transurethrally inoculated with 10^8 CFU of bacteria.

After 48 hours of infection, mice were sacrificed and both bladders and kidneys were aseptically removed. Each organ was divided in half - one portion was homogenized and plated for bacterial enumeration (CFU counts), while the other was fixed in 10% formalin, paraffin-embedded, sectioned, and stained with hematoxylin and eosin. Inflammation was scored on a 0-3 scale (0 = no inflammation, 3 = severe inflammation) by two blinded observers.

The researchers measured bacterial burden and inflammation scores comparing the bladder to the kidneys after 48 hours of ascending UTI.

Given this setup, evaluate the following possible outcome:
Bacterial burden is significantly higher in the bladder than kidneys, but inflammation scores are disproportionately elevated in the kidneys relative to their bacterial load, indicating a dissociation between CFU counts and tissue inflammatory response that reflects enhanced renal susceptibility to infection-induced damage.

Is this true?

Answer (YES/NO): NO